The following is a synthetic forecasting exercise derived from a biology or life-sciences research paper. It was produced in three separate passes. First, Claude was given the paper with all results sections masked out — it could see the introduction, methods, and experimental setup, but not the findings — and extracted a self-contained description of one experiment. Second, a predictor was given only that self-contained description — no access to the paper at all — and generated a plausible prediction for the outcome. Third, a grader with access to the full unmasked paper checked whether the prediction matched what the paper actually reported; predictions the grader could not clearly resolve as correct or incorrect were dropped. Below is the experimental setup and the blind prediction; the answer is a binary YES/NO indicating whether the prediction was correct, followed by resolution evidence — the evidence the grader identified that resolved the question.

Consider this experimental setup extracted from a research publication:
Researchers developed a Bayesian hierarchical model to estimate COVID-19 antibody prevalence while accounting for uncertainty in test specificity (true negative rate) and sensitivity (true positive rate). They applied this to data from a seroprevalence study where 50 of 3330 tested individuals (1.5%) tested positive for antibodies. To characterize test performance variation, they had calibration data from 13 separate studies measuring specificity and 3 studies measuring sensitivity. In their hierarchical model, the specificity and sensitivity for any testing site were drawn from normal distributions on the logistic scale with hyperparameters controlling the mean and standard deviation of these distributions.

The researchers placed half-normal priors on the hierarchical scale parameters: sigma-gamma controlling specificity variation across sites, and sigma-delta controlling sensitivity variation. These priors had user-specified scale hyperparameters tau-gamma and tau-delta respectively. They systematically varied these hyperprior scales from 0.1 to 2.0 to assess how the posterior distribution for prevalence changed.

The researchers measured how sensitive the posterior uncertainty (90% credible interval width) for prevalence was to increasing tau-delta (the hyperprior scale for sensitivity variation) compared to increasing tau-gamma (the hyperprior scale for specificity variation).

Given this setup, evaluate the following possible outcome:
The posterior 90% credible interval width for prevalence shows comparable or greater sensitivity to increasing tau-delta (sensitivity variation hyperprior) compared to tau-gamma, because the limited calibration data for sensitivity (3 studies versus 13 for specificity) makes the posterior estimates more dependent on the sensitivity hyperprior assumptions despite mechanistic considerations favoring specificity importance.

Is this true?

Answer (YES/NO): YES